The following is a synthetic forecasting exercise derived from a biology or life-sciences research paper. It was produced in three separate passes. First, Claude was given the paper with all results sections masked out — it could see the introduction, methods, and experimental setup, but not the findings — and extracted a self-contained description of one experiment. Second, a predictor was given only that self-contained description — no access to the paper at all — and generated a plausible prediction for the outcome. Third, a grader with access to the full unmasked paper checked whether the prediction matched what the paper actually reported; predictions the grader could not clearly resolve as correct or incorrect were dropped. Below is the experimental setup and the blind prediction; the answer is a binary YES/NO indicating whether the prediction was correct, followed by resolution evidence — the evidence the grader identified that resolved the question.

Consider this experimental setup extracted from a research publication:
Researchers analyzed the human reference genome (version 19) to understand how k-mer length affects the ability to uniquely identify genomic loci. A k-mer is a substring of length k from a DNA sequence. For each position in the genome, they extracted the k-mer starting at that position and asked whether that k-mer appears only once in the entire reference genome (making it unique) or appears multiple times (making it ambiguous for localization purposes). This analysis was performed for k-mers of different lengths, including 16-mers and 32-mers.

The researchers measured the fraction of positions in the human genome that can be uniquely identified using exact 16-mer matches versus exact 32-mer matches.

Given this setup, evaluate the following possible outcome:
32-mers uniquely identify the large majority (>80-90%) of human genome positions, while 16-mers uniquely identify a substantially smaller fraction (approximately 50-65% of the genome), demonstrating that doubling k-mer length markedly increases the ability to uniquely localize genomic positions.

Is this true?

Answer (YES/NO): NO